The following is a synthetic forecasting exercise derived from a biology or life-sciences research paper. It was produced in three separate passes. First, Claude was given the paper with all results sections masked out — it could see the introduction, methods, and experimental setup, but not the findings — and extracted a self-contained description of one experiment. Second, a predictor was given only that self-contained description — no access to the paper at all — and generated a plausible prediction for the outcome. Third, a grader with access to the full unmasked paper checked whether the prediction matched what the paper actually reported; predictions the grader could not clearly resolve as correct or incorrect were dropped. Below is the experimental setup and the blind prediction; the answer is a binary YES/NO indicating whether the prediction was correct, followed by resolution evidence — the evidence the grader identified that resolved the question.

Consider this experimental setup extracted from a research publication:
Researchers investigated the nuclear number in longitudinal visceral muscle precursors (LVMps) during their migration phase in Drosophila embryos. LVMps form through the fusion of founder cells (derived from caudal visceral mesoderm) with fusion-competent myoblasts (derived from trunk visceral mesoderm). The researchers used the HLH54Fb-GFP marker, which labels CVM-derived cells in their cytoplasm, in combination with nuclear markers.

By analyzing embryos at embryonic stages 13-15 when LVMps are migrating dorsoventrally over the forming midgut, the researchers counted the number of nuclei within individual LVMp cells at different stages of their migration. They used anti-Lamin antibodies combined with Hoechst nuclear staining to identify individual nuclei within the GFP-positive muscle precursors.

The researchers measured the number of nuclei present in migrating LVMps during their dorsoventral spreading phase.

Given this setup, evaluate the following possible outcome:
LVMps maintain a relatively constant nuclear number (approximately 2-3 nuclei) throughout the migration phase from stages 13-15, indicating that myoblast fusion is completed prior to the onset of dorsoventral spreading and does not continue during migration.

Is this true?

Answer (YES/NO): NO